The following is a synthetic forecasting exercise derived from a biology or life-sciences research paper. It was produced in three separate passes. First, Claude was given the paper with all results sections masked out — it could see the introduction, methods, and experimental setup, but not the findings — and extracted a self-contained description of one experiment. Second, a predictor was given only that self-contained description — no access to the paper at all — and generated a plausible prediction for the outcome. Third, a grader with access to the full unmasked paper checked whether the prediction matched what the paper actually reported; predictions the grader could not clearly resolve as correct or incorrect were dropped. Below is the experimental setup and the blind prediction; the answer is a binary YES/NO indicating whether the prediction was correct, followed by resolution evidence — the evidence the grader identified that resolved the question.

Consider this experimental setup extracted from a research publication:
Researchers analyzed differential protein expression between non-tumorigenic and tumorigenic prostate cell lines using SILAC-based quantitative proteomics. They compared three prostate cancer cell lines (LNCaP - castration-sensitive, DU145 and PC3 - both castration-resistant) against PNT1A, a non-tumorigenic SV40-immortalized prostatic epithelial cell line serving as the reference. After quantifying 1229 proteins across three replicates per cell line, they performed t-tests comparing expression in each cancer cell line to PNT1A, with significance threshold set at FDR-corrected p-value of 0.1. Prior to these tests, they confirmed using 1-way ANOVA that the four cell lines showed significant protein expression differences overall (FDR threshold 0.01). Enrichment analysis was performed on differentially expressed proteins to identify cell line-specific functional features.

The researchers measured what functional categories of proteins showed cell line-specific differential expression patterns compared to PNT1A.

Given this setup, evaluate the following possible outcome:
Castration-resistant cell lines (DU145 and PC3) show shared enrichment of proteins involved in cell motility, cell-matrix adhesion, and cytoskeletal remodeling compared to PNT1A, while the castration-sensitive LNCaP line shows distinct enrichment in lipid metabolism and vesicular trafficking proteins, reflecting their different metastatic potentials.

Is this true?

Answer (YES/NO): NO